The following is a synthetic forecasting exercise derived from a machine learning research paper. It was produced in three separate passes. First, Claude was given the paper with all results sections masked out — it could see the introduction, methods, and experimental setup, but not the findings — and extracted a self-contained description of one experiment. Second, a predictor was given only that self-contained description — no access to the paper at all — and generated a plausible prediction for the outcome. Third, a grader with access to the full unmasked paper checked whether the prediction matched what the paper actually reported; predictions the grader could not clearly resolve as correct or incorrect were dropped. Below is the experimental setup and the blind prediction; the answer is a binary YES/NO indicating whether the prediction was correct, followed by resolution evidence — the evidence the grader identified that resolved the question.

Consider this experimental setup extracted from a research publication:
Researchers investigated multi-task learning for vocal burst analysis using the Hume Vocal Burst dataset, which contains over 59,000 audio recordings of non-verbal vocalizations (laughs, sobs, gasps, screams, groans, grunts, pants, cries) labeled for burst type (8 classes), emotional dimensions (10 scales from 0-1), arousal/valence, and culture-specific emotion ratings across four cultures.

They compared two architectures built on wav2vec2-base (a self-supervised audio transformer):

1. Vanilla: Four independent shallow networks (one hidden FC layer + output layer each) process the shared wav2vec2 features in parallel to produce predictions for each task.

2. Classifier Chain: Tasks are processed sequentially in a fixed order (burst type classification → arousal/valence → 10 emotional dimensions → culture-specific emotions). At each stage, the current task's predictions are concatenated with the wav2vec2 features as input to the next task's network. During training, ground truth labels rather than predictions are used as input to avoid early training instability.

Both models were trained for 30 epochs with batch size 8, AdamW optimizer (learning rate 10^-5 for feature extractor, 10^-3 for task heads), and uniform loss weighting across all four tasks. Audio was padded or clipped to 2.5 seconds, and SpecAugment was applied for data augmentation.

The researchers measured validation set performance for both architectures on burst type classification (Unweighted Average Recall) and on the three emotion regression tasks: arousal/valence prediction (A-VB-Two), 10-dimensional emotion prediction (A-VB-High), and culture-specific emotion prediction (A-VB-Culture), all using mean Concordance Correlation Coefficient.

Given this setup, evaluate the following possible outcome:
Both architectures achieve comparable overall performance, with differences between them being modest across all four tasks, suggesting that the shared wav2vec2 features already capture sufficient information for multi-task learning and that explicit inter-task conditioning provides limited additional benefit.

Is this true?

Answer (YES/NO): YES